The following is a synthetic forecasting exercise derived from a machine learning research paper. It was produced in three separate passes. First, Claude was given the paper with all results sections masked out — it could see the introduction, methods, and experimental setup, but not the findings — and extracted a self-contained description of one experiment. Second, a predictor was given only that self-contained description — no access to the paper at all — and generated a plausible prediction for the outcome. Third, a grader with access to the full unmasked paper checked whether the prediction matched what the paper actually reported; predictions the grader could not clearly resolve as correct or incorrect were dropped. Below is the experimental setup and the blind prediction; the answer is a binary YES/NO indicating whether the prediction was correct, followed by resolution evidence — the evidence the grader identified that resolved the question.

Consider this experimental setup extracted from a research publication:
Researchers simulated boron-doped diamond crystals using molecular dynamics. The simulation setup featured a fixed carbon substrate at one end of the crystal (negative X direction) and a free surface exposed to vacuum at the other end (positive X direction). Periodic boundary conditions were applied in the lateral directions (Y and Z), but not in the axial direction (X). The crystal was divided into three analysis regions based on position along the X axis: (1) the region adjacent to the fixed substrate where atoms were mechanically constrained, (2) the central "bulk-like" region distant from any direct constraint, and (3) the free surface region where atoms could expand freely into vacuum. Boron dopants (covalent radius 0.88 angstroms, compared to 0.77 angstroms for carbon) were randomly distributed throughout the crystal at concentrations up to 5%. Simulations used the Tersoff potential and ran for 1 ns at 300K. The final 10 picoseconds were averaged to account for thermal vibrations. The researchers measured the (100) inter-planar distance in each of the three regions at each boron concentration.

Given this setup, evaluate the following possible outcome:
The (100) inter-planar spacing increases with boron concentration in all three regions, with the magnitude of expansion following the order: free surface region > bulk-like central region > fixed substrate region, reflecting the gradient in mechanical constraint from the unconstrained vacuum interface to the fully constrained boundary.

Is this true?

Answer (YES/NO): YES